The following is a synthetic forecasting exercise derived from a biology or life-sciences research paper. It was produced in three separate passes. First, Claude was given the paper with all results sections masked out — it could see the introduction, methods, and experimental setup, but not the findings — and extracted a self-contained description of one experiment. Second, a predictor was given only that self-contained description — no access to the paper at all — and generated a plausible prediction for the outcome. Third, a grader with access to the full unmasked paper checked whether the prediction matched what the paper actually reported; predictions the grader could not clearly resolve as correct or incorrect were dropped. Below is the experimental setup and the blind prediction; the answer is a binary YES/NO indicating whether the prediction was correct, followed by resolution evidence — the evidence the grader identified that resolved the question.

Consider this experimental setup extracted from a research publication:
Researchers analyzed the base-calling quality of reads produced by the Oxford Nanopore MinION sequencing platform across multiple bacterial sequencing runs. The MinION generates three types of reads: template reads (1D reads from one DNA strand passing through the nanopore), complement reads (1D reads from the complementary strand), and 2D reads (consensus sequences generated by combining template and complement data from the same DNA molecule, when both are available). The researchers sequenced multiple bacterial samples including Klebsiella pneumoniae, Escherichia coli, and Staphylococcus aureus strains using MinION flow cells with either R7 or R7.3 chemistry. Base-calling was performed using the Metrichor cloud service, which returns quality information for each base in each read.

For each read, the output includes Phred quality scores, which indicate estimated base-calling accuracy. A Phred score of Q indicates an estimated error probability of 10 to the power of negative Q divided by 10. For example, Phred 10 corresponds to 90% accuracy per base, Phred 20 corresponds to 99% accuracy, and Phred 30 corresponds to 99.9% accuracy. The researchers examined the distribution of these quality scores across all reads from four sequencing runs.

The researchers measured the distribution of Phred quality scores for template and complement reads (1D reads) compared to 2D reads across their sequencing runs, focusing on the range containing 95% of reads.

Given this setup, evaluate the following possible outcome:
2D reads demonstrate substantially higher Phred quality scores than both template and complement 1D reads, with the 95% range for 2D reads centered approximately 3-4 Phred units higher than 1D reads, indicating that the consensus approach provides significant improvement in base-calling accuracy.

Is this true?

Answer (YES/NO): YES